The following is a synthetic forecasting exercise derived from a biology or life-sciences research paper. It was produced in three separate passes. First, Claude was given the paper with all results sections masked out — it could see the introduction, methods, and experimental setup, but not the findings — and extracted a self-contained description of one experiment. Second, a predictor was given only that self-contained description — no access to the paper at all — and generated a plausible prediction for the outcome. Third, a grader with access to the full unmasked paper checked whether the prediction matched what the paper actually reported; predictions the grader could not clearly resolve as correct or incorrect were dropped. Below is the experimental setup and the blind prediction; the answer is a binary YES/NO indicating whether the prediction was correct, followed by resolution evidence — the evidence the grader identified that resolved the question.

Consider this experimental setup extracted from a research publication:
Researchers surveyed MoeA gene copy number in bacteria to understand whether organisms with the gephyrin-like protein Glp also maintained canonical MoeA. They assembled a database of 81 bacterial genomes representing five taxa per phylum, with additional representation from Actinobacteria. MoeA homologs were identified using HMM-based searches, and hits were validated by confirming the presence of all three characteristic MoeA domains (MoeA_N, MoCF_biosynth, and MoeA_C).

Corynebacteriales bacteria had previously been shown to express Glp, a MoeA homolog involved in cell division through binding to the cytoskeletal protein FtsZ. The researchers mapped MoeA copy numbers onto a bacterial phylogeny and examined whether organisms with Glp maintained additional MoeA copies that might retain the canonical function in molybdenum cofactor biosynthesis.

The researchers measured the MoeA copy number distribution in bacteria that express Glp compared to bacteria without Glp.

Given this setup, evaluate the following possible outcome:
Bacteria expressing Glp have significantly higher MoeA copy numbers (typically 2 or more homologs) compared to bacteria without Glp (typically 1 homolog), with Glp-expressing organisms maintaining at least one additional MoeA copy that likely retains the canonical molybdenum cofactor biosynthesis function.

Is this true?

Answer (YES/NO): YES